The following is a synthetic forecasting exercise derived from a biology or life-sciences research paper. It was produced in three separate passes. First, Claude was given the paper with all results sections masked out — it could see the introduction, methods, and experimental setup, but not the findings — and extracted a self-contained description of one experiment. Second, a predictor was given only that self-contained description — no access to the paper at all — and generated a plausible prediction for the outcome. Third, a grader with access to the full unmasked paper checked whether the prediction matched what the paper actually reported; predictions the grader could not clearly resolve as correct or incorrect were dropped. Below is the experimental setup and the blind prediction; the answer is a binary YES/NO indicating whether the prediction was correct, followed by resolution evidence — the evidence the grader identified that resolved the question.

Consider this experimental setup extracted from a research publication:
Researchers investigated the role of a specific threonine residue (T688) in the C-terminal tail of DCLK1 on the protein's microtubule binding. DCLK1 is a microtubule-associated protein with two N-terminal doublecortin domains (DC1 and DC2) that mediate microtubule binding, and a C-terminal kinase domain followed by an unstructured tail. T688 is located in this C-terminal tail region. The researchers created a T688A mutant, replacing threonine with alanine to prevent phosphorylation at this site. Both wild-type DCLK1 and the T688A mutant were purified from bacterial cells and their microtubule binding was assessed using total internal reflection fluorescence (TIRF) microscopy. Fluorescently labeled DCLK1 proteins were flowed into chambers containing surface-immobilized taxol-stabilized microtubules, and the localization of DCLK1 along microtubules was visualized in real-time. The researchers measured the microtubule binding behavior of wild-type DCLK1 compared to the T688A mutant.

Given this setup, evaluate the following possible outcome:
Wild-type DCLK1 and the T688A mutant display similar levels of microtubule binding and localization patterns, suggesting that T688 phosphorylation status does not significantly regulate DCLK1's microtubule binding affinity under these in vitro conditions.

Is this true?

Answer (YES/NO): NO